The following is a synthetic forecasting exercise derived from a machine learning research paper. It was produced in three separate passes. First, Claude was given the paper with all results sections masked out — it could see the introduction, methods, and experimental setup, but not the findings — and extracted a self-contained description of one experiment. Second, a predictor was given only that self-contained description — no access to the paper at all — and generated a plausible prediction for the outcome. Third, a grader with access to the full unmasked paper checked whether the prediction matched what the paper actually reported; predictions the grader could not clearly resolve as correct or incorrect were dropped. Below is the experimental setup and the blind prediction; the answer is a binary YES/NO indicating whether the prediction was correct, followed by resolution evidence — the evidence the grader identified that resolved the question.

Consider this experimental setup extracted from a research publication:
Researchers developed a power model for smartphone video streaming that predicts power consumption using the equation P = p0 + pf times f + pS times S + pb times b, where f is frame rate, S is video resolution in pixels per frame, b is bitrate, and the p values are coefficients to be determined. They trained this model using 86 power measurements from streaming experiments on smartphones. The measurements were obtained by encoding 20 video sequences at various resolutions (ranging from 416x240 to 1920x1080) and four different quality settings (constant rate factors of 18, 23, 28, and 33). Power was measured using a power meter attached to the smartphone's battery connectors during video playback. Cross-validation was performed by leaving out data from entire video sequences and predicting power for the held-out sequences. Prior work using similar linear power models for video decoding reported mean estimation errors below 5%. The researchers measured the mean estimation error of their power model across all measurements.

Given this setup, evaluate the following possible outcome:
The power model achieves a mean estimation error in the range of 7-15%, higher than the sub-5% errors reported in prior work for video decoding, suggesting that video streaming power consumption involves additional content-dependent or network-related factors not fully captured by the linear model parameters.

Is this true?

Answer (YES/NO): NO